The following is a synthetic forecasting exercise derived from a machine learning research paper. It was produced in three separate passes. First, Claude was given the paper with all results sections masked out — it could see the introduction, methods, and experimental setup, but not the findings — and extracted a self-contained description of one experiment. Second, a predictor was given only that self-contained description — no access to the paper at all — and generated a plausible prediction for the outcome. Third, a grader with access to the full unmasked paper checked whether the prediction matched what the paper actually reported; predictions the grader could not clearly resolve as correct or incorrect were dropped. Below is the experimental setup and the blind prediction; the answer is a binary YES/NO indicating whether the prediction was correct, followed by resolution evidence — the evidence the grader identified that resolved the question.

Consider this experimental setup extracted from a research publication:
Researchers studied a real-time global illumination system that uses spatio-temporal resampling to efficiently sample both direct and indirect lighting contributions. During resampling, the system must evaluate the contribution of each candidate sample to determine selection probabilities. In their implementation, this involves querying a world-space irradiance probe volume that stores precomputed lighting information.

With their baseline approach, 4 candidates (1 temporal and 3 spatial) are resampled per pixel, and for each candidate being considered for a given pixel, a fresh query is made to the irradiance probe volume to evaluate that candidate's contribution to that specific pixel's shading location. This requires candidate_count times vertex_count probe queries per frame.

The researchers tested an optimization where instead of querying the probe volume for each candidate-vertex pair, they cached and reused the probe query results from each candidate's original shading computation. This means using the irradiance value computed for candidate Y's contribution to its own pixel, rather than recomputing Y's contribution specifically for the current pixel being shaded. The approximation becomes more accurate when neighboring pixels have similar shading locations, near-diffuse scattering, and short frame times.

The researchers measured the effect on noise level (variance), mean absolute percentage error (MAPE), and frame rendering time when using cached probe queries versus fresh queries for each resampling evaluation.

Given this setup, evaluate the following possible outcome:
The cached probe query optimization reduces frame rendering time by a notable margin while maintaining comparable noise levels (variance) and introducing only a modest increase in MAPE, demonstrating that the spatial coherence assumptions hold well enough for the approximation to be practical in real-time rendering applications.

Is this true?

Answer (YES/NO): YES